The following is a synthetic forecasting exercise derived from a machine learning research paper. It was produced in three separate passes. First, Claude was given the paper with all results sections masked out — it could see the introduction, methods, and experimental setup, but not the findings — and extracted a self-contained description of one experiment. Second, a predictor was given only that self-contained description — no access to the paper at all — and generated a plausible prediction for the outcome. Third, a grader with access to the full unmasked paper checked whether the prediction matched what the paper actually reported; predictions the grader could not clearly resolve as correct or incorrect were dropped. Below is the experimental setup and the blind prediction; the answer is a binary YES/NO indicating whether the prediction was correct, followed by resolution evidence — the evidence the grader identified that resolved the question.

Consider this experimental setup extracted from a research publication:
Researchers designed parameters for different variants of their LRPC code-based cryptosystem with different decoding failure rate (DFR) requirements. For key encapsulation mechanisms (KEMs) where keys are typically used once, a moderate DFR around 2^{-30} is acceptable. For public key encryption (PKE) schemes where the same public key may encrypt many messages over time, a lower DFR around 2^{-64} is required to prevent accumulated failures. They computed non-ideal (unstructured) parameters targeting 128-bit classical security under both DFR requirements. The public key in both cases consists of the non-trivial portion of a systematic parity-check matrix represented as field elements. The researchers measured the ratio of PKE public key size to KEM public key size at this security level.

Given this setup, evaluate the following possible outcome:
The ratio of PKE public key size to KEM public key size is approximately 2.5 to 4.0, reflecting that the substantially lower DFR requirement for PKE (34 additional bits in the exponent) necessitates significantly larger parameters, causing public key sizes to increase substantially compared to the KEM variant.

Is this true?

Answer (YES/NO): NO